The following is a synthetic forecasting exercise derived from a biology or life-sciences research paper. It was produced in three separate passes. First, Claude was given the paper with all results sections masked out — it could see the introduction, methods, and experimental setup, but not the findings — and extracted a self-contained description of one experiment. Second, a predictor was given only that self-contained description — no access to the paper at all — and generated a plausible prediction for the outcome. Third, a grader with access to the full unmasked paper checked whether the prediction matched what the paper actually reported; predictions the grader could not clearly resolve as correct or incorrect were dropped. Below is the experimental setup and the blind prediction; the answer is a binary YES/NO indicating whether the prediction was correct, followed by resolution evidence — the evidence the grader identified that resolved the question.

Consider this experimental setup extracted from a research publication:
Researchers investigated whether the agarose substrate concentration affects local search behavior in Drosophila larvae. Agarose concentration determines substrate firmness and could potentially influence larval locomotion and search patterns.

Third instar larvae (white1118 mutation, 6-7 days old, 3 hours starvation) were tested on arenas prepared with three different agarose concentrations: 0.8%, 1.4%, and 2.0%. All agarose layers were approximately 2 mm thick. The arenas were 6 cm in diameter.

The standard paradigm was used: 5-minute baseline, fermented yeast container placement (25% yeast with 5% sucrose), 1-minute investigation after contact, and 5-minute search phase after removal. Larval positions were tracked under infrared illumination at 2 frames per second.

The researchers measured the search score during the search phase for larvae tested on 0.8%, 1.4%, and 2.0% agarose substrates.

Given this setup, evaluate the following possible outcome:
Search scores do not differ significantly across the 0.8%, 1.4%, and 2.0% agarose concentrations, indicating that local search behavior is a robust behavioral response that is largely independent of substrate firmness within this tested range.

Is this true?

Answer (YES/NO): NO